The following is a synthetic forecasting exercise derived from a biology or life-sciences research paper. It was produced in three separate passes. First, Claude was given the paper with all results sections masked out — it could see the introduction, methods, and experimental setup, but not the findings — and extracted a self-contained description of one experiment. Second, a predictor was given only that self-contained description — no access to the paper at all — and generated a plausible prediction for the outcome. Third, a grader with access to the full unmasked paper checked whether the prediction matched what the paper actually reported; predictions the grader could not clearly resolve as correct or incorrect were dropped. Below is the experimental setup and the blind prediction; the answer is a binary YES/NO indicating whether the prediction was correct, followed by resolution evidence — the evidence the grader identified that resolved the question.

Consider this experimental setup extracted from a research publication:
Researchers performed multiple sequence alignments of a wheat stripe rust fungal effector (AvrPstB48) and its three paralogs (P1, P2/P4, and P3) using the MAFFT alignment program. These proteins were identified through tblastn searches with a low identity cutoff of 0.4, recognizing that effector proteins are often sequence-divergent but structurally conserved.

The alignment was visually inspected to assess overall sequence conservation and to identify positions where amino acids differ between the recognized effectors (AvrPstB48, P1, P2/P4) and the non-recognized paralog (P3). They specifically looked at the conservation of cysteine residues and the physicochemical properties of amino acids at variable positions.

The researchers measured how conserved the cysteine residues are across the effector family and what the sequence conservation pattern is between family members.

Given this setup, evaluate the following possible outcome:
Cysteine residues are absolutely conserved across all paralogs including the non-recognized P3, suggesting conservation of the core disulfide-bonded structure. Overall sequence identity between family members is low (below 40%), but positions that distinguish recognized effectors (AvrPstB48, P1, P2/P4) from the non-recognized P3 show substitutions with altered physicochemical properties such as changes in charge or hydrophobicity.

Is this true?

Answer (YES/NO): NO